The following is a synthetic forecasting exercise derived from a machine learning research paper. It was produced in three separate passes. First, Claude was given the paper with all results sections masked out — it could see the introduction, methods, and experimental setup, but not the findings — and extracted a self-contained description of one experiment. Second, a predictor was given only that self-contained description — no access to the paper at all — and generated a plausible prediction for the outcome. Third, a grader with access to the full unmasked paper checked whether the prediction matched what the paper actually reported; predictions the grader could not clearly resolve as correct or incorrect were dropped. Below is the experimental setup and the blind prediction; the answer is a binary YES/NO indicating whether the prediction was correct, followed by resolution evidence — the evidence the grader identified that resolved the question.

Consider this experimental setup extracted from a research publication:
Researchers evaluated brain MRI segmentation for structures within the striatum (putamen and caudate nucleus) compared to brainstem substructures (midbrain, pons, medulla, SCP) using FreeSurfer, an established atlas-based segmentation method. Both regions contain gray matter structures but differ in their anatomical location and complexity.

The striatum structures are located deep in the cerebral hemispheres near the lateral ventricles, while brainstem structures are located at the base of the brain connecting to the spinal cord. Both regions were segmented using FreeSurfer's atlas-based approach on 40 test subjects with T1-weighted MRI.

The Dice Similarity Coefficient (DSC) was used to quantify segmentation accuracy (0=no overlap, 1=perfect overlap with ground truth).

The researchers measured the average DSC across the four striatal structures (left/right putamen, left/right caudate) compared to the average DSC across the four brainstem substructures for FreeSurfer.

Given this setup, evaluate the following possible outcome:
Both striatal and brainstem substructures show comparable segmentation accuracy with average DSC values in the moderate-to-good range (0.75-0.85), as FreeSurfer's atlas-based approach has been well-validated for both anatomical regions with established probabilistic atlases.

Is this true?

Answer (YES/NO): NO